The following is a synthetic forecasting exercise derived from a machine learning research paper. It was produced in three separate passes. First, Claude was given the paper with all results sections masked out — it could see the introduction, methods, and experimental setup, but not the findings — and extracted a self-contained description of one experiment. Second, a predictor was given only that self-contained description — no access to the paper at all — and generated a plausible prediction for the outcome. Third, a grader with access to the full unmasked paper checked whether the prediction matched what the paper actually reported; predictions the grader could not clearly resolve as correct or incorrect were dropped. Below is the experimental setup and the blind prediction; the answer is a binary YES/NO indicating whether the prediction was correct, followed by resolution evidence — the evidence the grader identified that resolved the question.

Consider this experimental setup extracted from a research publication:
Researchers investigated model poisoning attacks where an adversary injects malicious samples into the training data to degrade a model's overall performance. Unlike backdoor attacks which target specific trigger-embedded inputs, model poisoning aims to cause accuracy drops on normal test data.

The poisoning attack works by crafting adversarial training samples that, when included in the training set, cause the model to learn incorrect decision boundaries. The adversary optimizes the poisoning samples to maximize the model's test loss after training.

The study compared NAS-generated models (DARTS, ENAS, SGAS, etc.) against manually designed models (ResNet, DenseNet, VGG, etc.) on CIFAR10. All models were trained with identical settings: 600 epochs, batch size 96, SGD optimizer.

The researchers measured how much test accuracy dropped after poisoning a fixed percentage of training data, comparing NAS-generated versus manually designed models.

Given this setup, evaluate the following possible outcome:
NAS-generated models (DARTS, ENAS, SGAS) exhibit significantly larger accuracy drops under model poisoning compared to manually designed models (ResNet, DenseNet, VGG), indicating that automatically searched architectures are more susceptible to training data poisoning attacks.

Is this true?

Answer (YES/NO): YES